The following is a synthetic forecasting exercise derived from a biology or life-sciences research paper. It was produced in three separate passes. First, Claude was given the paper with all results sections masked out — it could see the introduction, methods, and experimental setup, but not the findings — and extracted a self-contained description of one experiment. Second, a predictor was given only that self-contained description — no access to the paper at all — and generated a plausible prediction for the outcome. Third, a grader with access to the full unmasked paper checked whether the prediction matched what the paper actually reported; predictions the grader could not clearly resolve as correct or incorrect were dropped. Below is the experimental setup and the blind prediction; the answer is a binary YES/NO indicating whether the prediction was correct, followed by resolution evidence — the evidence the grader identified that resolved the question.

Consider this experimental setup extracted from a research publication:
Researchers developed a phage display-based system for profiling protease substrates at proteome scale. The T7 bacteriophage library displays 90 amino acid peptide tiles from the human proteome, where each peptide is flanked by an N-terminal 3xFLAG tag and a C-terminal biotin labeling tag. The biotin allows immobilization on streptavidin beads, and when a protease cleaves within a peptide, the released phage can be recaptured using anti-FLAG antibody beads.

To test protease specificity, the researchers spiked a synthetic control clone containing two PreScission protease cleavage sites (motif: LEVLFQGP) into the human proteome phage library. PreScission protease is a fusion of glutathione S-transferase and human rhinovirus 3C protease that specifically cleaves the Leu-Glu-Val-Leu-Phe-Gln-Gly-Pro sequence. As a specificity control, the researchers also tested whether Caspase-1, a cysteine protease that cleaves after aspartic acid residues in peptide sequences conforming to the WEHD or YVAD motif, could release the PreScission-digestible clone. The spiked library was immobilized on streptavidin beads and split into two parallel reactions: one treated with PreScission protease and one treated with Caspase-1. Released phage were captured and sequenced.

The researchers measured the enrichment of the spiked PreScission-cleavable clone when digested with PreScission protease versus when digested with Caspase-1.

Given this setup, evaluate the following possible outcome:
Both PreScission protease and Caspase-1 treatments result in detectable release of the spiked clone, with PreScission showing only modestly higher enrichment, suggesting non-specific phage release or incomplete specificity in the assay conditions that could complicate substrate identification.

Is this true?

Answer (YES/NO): NO